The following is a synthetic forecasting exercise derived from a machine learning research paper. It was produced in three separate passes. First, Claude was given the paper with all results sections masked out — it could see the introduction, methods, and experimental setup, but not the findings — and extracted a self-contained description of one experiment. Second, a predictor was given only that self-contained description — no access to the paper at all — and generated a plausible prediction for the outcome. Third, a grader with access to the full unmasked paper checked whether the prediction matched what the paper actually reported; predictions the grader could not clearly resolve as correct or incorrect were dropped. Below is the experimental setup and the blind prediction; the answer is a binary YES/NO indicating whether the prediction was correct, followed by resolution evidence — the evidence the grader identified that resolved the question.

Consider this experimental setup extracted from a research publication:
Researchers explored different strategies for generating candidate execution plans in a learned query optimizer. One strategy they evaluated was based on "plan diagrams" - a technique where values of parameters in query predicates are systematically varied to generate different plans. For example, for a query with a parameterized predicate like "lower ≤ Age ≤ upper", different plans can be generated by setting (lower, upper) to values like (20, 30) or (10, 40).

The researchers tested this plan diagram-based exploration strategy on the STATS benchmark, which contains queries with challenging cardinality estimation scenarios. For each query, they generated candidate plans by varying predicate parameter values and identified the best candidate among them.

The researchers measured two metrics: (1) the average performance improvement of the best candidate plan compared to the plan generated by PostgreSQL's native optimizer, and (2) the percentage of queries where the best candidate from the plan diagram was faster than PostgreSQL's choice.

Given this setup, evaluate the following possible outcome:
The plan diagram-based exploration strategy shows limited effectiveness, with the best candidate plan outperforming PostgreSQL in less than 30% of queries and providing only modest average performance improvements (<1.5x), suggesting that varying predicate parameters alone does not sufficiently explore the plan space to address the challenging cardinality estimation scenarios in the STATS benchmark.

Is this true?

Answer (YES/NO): YES